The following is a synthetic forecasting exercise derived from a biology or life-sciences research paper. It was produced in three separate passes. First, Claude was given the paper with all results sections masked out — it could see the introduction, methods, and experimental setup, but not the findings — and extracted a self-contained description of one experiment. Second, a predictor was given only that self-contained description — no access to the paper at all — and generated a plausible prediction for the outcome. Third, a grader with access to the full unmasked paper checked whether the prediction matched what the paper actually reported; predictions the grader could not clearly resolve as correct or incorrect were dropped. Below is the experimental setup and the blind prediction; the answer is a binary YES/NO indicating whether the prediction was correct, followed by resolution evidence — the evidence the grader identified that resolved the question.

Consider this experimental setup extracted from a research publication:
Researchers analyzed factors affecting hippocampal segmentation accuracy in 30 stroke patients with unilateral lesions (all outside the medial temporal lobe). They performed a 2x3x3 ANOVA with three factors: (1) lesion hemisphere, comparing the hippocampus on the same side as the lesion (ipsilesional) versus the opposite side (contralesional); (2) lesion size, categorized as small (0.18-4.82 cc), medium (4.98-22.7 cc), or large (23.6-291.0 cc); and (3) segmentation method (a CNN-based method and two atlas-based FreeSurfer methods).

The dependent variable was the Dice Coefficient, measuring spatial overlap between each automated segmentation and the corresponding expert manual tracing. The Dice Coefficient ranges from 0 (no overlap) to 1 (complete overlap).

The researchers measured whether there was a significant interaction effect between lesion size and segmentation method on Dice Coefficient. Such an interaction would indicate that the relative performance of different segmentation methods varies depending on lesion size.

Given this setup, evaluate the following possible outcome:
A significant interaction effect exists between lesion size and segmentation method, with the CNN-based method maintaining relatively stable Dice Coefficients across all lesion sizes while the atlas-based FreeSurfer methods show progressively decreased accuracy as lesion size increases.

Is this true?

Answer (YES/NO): NO